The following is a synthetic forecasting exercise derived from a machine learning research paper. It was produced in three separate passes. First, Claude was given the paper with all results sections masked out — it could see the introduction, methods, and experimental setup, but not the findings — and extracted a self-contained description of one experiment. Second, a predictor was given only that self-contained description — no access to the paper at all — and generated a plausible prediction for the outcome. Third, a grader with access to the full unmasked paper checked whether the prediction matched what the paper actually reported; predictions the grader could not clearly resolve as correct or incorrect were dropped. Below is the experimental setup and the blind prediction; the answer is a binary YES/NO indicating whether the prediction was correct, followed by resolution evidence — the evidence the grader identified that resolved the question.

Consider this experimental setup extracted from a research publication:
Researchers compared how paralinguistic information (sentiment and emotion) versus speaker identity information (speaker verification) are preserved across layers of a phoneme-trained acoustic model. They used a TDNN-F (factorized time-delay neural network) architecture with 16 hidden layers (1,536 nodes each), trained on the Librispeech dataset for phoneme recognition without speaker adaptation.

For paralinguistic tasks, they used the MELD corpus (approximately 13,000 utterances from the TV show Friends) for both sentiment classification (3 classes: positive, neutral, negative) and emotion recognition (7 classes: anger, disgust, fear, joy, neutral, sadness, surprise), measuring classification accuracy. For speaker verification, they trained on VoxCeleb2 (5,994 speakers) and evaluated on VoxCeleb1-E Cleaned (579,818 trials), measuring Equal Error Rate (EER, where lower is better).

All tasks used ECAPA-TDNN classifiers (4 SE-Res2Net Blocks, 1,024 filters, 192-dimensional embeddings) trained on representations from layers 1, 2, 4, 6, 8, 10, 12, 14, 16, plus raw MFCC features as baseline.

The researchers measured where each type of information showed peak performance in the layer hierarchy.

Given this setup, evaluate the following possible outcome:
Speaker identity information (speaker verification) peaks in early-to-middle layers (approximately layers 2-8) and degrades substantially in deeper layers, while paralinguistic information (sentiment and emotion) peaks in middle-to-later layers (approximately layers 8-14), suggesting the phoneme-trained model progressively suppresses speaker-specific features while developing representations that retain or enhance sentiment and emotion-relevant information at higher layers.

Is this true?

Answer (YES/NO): NO